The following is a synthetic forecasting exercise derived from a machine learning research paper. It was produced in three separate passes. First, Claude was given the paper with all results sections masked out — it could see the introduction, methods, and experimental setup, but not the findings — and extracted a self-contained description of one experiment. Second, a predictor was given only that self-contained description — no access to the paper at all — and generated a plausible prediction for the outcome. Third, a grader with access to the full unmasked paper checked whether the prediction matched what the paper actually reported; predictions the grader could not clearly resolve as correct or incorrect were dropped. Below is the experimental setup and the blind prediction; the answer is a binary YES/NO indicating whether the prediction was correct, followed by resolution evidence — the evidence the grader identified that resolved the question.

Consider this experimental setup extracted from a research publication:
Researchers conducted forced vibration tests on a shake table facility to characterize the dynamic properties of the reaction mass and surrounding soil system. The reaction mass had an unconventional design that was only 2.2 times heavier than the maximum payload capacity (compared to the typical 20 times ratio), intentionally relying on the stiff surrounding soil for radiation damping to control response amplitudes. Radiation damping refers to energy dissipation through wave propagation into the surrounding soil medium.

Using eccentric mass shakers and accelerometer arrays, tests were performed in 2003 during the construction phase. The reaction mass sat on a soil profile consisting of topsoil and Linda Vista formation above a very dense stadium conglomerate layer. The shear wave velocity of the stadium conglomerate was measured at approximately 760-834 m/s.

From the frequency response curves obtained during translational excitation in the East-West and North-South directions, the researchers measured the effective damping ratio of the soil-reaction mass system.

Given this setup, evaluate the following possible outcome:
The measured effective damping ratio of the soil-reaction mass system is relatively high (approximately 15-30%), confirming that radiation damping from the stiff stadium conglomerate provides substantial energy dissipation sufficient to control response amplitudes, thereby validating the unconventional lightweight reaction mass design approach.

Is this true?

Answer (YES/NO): NO